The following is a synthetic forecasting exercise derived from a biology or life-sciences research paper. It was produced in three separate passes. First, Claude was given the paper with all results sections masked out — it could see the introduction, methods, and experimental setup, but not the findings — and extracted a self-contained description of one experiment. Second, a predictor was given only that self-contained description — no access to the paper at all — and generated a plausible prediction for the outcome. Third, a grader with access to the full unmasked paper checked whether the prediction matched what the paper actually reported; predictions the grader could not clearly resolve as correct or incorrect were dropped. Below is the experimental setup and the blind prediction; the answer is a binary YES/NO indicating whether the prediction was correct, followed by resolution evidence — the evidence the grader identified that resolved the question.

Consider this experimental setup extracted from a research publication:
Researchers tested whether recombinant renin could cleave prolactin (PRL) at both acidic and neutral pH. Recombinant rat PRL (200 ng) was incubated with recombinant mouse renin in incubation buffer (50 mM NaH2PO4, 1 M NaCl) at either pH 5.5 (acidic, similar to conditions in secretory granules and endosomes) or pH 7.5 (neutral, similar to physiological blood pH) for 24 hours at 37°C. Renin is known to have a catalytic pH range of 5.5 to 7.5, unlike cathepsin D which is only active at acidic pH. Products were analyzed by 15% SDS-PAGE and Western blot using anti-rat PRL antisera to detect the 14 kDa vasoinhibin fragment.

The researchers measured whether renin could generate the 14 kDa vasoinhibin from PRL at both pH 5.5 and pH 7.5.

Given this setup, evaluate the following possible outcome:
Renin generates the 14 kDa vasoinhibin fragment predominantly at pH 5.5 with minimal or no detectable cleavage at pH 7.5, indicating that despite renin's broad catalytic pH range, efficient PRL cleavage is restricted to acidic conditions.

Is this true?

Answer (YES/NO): NO